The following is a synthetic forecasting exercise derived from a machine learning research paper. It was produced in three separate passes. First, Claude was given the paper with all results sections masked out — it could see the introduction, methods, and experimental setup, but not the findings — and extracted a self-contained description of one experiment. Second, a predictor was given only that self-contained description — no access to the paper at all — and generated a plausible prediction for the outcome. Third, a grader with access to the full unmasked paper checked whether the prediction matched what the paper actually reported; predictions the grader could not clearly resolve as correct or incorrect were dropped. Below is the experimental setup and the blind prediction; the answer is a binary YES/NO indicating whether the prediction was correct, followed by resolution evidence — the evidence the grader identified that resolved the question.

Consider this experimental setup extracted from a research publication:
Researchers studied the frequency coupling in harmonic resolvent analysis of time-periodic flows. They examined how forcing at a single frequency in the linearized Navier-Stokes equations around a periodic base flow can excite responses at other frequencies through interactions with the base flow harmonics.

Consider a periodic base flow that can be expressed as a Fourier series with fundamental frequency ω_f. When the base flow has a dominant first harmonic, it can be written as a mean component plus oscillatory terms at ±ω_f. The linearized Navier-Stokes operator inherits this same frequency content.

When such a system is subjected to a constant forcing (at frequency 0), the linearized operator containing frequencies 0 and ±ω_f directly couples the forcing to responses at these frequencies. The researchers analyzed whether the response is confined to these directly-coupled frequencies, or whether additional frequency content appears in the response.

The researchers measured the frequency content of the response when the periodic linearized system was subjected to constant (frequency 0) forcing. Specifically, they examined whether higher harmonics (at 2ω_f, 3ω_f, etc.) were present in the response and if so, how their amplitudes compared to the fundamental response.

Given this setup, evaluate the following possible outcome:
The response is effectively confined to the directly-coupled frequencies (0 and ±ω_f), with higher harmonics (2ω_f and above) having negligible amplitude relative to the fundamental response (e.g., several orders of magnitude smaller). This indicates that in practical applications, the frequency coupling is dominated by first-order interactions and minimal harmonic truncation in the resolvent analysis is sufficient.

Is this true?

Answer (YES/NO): NO